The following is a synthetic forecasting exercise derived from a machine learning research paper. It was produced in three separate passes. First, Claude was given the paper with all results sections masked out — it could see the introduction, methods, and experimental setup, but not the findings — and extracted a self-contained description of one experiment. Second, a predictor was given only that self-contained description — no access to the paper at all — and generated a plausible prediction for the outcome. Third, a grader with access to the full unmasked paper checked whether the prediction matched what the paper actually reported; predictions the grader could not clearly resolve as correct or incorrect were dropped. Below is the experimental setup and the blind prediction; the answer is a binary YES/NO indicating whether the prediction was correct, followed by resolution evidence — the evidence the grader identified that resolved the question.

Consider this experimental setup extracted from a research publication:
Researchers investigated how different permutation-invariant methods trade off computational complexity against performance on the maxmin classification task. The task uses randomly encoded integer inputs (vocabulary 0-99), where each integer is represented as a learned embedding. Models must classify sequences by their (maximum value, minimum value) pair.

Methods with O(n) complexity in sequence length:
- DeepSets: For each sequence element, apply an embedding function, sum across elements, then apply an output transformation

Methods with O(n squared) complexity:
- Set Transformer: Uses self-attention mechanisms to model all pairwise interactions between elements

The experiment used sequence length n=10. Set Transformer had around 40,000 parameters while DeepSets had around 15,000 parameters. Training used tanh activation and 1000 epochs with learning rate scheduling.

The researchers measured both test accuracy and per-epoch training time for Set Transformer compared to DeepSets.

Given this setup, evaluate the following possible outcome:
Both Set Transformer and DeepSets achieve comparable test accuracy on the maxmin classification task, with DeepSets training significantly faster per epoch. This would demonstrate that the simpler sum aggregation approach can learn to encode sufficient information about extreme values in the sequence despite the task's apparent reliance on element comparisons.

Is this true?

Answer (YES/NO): NO